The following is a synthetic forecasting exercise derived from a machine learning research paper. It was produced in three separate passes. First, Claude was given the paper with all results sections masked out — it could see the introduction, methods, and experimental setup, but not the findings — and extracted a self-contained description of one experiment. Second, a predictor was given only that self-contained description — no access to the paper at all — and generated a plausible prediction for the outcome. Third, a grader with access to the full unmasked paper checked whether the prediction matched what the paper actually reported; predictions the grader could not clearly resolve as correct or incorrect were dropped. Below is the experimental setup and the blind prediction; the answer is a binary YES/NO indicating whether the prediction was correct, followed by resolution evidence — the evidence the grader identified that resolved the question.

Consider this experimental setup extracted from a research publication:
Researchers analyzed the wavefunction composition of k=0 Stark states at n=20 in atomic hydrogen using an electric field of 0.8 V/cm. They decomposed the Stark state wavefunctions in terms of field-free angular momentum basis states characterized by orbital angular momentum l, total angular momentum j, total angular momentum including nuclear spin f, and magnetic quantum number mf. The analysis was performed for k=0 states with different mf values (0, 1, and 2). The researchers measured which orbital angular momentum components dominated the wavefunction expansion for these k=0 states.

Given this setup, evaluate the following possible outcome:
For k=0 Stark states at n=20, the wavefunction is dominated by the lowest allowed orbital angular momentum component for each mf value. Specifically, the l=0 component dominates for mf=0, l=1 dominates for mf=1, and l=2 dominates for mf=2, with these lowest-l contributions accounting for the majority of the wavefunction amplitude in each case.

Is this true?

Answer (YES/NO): NO